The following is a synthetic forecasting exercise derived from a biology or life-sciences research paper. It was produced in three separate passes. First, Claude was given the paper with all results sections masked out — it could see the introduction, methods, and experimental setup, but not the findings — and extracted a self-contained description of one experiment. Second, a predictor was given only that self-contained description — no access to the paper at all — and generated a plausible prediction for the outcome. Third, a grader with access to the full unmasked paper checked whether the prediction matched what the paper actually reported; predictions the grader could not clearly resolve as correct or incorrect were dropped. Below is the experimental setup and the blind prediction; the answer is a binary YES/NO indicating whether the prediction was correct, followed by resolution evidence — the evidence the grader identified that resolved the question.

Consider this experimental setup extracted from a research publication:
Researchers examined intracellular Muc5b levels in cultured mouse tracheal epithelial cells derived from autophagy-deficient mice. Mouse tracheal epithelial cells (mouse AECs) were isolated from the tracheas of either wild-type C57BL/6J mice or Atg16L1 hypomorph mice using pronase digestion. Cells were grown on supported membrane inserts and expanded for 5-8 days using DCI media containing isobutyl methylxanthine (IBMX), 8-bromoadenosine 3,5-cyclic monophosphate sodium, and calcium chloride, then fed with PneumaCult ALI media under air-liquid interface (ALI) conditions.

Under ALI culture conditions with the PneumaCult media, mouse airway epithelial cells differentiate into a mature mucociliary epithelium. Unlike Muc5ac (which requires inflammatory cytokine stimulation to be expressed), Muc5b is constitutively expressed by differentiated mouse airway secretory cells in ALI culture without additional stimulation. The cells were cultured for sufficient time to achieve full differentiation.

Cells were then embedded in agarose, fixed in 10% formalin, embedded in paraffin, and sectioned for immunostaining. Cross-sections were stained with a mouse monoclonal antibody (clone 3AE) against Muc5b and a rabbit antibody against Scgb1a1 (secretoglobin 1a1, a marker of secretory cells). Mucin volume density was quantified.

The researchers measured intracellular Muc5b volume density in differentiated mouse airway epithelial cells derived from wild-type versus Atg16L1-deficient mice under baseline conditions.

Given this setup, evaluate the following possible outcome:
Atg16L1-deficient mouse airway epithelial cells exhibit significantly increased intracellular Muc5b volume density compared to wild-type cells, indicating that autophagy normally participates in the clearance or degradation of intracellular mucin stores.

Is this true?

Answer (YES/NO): NO